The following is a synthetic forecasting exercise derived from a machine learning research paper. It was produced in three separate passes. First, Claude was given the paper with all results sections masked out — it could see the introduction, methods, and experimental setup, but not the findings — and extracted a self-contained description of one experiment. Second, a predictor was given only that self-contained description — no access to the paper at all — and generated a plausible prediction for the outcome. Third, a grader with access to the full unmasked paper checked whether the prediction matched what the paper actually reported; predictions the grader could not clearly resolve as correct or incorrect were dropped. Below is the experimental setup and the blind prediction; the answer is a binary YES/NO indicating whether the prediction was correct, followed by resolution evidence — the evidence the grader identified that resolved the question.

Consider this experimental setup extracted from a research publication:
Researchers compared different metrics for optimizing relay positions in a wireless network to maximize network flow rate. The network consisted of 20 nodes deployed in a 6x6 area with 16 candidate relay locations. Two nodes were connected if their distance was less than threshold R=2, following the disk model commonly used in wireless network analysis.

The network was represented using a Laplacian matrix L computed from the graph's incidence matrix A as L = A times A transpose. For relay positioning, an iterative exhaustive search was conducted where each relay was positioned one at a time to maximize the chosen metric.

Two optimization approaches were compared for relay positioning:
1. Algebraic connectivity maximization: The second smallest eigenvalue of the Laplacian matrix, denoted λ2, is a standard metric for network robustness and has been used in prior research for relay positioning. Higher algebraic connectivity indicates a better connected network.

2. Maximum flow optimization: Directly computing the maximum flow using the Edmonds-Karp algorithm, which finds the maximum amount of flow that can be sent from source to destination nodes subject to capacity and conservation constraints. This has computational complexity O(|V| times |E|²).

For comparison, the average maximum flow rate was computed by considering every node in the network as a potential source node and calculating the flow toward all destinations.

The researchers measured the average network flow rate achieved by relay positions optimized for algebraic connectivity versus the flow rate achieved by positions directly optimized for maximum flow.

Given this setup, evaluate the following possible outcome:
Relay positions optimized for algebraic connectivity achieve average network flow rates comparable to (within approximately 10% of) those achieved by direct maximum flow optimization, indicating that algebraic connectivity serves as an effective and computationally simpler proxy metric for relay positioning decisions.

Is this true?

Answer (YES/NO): NO